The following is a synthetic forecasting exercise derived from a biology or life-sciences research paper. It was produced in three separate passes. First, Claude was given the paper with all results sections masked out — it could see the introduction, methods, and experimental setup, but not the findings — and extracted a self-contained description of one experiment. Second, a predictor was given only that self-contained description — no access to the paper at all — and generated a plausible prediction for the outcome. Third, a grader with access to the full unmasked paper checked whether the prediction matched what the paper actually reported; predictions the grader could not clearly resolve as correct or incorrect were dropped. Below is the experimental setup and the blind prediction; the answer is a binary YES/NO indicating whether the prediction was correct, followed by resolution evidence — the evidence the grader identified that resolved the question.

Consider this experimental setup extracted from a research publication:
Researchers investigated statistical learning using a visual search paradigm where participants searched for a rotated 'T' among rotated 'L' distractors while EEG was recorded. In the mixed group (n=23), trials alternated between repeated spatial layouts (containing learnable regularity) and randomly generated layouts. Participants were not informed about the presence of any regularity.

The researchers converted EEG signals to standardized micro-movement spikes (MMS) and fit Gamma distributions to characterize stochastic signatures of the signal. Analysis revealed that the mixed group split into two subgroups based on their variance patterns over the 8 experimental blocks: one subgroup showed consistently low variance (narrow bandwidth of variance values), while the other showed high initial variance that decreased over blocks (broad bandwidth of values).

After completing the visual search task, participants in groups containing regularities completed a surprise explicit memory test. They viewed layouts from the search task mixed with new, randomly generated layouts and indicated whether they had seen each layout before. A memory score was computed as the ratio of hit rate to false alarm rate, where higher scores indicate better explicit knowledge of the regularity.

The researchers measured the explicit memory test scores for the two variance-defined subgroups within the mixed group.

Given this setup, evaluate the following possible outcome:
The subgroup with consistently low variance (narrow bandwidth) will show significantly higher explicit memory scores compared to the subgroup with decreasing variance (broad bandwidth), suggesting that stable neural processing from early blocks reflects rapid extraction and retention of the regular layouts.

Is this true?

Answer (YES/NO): YES